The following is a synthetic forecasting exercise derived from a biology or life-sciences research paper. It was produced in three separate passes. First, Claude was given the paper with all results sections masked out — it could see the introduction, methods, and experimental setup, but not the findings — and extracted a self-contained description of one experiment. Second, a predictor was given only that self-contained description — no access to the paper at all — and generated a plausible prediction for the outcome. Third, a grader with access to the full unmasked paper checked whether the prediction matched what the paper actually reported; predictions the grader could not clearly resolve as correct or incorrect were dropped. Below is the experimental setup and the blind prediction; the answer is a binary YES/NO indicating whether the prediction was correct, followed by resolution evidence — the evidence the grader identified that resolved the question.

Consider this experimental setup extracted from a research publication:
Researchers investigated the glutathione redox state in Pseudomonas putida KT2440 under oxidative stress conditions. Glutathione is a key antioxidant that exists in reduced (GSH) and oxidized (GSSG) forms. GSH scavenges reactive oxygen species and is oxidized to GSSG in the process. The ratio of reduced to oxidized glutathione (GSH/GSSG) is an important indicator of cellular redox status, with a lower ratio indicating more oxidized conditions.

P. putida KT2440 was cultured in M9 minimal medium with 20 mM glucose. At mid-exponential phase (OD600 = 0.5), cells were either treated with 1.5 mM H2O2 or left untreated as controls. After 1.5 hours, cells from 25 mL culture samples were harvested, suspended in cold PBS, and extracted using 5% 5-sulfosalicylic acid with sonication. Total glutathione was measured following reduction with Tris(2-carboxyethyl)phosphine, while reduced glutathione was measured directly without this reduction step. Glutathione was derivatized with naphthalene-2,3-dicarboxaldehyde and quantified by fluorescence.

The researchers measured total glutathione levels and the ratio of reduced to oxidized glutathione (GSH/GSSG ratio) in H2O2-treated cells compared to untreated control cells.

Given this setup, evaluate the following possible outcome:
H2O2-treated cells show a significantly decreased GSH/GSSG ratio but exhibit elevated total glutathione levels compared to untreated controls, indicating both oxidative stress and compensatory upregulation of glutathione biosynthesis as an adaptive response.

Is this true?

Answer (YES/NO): NO